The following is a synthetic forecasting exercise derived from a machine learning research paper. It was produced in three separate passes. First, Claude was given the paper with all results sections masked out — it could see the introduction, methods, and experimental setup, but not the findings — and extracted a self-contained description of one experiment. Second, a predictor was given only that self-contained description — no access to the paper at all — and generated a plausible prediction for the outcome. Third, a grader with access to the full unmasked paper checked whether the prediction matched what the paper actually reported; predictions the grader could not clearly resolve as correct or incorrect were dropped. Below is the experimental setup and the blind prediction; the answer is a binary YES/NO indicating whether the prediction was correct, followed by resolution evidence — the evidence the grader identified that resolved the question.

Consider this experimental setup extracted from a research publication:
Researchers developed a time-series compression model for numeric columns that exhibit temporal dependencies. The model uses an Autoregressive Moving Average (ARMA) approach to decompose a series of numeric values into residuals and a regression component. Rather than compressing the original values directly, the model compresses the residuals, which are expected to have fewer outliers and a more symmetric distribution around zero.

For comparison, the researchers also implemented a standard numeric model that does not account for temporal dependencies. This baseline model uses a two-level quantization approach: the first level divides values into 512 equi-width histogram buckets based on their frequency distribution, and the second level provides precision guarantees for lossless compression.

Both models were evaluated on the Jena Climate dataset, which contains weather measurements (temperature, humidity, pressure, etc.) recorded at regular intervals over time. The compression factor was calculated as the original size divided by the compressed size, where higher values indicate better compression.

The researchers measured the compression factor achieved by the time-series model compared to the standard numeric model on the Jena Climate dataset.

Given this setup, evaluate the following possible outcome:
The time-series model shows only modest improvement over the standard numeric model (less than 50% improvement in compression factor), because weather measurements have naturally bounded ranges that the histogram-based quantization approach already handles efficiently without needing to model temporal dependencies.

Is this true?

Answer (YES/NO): YES